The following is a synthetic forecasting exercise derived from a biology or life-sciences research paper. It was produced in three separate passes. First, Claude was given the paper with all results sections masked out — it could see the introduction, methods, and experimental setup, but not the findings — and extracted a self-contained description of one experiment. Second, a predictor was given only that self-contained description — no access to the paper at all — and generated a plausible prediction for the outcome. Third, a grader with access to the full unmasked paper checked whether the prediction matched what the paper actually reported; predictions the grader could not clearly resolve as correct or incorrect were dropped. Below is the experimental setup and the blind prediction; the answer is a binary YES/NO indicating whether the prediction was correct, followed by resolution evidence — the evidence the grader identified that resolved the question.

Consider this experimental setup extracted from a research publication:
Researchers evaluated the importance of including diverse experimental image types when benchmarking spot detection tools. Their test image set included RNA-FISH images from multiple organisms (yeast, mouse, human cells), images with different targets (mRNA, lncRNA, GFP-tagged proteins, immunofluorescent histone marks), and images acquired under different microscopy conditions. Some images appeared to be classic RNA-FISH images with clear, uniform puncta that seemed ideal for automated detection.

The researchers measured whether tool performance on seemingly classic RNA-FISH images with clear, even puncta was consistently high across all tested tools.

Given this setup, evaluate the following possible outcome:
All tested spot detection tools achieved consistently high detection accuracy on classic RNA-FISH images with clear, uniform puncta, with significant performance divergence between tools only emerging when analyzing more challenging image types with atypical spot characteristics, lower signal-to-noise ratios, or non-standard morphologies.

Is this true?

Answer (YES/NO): NO